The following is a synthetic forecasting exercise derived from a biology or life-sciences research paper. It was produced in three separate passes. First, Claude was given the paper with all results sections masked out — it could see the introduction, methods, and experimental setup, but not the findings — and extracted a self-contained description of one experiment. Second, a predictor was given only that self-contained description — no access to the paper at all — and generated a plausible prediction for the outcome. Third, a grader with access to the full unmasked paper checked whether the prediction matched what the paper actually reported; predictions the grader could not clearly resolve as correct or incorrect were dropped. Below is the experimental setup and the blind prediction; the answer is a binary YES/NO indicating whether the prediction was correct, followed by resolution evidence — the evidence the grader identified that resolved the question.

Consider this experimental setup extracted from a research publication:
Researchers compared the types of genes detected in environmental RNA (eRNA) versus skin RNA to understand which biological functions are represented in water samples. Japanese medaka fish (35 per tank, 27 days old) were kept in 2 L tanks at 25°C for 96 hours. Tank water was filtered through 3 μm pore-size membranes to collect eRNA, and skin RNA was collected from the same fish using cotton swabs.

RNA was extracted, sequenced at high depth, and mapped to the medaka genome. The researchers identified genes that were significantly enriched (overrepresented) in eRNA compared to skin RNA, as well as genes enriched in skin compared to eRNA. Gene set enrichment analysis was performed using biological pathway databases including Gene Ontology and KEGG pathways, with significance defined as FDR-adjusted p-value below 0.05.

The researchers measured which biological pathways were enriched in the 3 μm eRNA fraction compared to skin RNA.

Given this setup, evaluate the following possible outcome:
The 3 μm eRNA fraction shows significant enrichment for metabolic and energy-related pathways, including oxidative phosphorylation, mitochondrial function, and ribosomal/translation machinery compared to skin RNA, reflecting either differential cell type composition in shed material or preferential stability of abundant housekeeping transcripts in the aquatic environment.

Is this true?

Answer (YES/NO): NO